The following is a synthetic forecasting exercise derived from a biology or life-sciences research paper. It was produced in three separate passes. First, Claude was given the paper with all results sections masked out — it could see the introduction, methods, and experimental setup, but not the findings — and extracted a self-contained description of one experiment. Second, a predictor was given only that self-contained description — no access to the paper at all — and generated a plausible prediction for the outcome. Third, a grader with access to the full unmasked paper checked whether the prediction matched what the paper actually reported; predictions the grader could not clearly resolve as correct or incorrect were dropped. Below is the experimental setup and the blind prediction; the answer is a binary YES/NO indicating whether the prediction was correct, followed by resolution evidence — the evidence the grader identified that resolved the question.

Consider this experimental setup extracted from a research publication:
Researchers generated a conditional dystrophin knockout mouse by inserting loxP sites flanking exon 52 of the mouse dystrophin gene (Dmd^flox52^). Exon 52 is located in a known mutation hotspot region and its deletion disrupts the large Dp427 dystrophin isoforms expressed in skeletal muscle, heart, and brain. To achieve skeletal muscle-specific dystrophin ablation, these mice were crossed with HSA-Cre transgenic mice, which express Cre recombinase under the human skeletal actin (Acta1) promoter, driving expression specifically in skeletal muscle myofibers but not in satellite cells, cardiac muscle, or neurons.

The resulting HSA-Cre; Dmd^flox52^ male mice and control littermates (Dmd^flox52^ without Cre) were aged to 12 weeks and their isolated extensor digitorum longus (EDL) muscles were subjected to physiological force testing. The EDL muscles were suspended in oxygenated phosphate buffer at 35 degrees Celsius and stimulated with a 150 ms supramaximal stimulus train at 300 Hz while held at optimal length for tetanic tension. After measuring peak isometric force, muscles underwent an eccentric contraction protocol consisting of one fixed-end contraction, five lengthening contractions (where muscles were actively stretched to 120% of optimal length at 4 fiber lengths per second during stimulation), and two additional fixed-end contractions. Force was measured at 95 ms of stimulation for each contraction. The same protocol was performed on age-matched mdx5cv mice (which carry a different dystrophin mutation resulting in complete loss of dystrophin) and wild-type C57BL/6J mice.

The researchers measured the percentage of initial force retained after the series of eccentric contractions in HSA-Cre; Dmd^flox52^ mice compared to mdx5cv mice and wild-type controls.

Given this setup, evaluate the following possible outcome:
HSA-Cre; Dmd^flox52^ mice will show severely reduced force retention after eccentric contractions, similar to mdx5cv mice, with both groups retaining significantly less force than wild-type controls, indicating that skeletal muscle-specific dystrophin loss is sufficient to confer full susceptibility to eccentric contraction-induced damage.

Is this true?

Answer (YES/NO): NO